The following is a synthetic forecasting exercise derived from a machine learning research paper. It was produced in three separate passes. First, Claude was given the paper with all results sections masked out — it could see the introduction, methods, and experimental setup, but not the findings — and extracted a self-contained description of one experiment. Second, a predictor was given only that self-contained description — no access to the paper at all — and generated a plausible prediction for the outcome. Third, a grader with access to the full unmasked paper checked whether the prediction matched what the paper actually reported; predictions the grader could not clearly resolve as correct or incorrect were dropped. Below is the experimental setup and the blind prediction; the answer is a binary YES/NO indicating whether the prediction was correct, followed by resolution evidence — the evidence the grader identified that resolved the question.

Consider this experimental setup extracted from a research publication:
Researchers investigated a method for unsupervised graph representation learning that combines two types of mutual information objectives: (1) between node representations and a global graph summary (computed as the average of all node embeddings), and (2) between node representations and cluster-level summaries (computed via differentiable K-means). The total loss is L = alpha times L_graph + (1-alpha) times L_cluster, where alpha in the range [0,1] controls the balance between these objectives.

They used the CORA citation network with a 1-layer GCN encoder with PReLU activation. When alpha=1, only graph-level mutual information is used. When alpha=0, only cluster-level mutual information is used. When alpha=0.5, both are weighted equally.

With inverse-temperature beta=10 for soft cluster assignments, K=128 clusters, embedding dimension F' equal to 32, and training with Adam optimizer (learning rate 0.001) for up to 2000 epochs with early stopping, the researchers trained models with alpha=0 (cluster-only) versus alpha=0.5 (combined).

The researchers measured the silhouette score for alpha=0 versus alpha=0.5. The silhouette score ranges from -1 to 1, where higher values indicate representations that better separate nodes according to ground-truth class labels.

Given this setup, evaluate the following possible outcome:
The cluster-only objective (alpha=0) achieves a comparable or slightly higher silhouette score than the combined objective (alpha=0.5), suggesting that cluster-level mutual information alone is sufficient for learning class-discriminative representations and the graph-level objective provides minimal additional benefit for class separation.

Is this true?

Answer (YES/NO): NO